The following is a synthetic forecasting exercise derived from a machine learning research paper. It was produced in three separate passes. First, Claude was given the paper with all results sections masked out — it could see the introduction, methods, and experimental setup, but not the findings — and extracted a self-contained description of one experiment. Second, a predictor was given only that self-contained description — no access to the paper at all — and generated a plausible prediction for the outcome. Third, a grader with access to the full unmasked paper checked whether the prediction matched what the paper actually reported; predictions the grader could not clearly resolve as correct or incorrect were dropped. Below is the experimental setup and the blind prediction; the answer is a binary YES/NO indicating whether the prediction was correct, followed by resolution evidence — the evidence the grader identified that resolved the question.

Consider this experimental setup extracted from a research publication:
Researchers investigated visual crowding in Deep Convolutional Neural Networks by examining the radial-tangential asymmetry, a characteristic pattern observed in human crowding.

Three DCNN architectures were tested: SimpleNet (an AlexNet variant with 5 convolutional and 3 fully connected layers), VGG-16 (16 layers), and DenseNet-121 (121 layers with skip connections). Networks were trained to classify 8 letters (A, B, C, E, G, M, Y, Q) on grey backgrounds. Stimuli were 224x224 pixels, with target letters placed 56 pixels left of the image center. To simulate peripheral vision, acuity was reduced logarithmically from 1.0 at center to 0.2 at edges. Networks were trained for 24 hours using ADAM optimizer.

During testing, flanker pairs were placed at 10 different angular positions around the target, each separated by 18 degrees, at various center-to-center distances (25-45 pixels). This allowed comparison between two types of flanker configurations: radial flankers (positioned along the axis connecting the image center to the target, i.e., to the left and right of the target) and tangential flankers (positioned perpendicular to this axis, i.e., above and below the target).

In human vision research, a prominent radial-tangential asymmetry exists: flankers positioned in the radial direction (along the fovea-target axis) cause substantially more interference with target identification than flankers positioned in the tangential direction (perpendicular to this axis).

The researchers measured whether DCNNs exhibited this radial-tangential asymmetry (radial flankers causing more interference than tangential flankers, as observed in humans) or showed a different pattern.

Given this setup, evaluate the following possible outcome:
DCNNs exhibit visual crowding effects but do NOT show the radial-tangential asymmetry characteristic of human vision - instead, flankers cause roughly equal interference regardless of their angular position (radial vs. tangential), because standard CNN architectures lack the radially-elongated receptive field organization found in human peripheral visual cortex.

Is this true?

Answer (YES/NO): NO